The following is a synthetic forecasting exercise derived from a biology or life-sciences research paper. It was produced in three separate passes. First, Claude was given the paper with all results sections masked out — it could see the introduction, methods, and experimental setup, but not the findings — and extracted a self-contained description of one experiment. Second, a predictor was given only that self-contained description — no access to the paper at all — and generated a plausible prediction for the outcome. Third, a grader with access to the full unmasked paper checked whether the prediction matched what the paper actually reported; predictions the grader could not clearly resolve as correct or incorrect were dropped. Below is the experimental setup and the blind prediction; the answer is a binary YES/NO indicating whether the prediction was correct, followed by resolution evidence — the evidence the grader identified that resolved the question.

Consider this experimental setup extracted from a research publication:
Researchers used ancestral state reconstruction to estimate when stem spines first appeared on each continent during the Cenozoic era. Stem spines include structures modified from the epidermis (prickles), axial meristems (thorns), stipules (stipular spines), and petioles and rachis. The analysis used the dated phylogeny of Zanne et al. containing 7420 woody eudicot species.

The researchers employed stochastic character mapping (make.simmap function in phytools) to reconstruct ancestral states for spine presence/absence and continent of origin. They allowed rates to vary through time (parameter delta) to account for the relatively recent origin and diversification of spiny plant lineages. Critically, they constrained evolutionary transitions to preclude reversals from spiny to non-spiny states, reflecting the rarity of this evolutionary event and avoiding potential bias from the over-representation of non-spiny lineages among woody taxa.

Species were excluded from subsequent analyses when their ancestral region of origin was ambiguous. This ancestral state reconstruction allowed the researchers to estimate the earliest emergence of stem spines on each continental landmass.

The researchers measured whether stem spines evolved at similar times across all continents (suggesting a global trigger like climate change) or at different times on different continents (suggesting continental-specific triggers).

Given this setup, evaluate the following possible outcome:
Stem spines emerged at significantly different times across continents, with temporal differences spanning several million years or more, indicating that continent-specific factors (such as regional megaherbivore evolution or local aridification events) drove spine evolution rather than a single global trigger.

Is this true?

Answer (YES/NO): YES